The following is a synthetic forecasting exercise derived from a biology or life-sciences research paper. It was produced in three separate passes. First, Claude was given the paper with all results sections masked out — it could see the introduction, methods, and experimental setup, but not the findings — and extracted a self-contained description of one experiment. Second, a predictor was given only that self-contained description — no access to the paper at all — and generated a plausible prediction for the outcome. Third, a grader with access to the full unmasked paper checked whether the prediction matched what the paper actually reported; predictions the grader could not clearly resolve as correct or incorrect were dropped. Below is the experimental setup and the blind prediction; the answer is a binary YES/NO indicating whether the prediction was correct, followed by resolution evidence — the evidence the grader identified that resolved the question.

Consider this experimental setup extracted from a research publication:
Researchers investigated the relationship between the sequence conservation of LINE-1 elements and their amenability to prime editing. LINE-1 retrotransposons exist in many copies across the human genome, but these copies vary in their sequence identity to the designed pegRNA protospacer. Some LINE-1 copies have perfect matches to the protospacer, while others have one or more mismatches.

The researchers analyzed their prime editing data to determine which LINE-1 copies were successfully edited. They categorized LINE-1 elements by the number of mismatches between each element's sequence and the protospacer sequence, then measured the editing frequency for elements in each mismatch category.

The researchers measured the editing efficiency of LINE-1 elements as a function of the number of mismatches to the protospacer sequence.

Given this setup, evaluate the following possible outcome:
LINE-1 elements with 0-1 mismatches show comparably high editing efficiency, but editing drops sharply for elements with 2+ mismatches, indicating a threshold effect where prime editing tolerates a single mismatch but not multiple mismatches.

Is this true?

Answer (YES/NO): NO